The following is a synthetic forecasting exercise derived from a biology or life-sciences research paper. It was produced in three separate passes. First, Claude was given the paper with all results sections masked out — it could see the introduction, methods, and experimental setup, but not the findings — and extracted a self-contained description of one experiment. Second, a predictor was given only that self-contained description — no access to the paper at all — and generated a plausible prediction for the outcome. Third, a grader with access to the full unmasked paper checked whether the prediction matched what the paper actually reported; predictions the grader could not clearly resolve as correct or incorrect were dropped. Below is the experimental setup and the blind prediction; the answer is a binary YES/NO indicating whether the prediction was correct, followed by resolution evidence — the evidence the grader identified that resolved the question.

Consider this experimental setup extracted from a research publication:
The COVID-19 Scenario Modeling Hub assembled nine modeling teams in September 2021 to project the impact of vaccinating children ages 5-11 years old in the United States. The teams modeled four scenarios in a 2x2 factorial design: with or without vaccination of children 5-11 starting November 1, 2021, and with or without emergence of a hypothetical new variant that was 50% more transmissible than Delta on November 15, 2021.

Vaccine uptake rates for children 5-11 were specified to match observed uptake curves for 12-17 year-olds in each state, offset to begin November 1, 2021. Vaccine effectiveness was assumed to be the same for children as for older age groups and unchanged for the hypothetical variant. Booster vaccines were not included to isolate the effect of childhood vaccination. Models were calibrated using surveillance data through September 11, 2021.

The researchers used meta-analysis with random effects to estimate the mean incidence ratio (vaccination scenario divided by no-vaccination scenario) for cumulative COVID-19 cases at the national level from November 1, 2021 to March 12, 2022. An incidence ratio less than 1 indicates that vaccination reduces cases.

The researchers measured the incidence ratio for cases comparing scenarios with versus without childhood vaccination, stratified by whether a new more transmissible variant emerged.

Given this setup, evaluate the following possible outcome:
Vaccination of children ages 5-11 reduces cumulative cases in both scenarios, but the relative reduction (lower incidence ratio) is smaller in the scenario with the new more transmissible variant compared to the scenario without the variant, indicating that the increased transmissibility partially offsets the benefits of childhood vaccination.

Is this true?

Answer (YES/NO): NO